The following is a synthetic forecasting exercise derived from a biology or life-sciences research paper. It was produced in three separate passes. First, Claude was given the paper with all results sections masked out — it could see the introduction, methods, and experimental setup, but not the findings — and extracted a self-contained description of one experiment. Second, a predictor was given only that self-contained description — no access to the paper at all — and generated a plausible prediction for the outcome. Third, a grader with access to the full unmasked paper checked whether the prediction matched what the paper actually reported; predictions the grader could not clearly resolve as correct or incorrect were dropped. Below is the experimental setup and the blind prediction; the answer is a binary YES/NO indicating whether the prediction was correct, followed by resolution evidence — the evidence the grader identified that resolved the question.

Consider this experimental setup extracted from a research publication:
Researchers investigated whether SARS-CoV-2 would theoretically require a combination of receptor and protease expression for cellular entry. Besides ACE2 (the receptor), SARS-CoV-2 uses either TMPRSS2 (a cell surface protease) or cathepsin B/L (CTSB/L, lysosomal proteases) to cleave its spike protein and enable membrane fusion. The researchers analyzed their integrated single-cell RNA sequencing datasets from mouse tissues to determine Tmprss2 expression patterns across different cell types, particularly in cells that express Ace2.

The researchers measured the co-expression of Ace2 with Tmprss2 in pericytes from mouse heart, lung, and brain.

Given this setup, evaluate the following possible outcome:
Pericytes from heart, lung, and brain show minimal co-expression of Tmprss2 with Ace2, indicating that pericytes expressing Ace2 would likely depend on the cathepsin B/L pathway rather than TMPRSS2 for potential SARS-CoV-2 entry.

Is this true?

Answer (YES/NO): YES